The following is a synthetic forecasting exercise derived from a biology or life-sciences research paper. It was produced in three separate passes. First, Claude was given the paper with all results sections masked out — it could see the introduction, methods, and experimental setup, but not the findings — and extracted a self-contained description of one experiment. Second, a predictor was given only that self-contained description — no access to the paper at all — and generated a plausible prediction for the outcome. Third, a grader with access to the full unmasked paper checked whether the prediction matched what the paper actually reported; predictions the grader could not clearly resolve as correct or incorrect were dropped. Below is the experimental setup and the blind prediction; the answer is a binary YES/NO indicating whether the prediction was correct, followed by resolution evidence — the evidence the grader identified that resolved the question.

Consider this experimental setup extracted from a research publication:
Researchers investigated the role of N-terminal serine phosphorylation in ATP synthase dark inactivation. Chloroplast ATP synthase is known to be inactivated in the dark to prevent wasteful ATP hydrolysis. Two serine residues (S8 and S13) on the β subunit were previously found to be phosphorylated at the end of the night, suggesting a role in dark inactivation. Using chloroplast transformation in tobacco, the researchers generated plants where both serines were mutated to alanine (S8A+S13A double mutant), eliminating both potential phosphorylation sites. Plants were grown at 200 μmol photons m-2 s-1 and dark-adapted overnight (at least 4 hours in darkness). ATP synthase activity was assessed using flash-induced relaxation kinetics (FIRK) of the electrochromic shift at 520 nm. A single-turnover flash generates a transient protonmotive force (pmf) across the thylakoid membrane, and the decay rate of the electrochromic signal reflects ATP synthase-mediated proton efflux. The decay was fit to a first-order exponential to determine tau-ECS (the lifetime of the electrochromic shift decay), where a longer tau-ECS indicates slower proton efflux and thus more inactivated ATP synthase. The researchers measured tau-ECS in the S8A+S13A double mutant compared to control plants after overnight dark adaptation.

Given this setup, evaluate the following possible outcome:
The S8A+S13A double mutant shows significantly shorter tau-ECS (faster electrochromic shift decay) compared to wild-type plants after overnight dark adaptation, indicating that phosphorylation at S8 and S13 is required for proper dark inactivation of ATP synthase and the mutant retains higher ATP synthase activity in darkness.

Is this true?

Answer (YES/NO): NO